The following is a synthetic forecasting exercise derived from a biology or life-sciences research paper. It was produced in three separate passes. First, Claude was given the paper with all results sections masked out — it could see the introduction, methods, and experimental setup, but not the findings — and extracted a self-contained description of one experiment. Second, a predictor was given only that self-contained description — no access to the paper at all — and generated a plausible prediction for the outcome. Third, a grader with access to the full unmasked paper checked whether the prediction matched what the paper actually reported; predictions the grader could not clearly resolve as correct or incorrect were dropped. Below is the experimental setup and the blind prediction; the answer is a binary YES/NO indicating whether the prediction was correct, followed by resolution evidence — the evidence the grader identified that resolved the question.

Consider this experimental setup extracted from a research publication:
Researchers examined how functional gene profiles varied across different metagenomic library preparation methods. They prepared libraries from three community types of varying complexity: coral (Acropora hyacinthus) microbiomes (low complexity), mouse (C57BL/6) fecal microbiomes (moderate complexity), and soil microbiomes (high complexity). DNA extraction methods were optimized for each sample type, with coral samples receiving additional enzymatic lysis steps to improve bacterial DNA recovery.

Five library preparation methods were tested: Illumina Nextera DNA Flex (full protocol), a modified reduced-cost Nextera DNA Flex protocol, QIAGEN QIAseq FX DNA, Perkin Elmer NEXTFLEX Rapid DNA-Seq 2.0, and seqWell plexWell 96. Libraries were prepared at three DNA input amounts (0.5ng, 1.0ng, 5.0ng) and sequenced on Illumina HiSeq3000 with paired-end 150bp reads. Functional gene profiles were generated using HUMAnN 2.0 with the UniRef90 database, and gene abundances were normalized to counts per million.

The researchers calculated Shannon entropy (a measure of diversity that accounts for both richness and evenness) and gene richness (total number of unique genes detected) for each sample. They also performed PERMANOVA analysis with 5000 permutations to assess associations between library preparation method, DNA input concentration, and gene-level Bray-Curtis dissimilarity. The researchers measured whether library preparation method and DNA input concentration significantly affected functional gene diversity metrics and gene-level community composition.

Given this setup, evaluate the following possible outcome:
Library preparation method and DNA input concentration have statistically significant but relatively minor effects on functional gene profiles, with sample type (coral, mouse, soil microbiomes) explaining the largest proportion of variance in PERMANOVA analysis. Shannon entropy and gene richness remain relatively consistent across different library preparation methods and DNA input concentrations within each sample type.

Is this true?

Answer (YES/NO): NO